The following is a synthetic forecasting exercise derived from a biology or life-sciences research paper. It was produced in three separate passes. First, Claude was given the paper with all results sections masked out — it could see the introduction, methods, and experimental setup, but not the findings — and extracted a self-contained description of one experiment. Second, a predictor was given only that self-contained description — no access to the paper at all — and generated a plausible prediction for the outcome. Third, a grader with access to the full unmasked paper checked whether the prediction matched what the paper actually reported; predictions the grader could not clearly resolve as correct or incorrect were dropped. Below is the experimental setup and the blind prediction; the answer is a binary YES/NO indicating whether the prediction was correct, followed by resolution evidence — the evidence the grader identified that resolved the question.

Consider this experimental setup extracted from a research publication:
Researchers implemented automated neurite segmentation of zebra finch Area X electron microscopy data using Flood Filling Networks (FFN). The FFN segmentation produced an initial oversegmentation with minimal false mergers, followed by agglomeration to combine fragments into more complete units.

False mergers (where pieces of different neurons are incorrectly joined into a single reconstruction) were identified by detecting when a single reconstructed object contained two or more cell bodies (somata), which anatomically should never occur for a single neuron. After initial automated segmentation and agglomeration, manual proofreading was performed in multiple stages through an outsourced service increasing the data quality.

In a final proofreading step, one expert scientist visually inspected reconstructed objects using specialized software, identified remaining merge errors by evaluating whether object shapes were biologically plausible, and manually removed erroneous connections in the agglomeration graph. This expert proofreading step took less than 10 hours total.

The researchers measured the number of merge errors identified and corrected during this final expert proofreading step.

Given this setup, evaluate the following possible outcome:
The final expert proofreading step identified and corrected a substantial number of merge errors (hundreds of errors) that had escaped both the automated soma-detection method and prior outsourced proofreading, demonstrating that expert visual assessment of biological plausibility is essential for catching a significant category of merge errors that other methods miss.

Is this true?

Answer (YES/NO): YES